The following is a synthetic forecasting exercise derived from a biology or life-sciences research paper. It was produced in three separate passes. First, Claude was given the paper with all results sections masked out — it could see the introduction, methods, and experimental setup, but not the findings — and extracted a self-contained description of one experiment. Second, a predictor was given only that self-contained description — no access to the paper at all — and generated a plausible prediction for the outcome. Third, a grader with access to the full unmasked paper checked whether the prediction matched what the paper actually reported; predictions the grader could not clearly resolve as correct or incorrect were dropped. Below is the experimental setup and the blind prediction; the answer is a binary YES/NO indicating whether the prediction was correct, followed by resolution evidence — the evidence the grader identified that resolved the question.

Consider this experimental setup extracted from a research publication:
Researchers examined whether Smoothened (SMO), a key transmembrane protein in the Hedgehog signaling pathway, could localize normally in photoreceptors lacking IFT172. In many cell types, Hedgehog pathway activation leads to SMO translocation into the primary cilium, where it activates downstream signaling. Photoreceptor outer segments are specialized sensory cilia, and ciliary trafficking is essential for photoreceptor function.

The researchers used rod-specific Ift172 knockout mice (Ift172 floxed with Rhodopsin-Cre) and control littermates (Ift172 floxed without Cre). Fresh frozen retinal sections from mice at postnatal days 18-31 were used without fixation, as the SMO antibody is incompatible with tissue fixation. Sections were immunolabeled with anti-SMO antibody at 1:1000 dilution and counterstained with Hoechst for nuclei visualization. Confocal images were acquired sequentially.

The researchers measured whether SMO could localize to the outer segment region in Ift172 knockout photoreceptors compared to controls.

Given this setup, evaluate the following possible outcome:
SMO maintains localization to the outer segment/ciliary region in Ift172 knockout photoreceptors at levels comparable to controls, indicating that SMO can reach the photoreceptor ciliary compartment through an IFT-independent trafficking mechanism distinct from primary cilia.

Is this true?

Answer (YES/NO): NO